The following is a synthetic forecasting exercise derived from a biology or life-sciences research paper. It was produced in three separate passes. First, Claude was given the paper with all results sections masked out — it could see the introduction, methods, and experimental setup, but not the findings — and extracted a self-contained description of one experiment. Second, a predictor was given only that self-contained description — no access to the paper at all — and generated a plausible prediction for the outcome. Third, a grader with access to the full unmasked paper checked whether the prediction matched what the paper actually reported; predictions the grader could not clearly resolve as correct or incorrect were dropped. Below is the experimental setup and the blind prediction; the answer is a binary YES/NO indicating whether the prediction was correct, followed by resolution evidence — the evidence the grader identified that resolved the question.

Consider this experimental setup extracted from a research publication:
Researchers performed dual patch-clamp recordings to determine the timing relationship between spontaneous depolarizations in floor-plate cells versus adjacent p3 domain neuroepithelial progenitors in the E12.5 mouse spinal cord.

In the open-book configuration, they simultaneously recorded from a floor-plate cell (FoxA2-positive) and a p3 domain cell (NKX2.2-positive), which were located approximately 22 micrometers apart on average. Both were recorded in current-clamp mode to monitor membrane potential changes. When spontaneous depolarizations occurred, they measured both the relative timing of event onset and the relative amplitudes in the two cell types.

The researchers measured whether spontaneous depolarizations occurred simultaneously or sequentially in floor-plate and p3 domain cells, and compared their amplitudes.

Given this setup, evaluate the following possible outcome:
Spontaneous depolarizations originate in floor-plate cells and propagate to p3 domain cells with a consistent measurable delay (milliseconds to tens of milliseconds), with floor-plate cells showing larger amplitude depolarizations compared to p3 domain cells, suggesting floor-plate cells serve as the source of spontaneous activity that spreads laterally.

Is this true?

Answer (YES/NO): YES